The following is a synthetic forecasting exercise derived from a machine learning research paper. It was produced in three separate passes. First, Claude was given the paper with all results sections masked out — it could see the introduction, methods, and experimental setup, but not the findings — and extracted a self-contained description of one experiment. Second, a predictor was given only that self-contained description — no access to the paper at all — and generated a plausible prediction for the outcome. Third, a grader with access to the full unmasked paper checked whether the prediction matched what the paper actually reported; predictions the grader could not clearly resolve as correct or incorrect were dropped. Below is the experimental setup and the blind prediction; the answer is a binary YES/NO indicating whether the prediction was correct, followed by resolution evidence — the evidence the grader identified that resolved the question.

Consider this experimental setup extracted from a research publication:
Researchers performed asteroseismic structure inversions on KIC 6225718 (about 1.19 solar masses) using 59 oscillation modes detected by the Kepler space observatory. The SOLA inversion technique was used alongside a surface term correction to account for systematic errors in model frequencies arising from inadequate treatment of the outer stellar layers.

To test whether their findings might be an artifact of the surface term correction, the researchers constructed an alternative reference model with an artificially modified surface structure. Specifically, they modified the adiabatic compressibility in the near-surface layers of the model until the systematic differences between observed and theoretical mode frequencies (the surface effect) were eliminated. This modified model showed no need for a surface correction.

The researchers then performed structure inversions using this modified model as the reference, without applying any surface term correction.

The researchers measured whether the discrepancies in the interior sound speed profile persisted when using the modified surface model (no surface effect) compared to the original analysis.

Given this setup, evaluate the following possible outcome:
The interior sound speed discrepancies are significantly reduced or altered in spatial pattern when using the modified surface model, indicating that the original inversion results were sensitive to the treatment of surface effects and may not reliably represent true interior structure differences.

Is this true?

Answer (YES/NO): NO